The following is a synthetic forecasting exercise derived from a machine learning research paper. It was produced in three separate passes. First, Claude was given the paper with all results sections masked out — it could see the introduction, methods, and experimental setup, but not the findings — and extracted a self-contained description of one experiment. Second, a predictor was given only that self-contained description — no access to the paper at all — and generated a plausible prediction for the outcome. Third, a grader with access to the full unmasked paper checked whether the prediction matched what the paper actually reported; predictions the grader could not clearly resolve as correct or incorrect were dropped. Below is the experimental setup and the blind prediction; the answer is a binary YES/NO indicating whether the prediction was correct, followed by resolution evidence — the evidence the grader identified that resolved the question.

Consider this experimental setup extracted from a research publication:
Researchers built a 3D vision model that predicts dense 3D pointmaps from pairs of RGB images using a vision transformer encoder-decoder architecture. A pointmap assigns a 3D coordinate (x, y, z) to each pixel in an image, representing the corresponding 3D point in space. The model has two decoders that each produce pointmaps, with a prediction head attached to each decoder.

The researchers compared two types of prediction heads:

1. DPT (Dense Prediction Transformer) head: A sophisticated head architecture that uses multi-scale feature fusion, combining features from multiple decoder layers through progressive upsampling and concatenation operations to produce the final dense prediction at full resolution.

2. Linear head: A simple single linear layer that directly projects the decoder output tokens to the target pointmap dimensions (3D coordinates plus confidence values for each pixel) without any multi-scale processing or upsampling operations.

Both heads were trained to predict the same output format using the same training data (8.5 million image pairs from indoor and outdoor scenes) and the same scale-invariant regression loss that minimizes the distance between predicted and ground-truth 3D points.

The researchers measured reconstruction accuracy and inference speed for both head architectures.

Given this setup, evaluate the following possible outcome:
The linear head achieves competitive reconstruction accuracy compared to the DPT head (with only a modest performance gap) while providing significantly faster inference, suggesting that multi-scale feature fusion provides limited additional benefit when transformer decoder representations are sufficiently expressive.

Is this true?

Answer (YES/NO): YES